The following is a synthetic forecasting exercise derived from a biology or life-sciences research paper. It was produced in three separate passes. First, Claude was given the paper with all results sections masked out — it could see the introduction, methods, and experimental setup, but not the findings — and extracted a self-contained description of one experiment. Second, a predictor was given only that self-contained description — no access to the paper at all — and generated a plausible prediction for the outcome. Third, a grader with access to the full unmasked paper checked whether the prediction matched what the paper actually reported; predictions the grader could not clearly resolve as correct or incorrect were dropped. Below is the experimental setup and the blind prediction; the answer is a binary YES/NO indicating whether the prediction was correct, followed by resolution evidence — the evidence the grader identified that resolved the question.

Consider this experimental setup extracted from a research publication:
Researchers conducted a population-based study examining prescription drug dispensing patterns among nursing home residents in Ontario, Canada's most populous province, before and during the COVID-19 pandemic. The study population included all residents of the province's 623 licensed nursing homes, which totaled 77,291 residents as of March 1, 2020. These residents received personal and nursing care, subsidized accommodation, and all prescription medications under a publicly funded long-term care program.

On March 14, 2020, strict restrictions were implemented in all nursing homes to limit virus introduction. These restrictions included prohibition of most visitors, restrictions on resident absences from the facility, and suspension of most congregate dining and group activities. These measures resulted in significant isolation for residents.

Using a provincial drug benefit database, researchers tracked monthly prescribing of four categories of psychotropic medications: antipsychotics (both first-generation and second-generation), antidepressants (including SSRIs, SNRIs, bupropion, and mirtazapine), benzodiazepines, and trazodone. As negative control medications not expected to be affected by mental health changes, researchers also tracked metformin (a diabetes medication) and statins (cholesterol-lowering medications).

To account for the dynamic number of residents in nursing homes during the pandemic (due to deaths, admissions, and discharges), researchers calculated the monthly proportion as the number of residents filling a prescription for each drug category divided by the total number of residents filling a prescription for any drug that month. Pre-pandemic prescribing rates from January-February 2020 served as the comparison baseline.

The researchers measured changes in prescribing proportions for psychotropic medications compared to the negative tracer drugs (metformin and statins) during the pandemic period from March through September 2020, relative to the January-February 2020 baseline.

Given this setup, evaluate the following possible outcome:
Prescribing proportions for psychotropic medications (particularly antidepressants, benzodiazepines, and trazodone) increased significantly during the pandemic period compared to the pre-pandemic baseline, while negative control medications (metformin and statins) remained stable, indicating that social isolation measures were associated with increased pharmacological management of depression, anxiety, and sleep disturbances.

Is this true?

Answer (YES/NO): NO